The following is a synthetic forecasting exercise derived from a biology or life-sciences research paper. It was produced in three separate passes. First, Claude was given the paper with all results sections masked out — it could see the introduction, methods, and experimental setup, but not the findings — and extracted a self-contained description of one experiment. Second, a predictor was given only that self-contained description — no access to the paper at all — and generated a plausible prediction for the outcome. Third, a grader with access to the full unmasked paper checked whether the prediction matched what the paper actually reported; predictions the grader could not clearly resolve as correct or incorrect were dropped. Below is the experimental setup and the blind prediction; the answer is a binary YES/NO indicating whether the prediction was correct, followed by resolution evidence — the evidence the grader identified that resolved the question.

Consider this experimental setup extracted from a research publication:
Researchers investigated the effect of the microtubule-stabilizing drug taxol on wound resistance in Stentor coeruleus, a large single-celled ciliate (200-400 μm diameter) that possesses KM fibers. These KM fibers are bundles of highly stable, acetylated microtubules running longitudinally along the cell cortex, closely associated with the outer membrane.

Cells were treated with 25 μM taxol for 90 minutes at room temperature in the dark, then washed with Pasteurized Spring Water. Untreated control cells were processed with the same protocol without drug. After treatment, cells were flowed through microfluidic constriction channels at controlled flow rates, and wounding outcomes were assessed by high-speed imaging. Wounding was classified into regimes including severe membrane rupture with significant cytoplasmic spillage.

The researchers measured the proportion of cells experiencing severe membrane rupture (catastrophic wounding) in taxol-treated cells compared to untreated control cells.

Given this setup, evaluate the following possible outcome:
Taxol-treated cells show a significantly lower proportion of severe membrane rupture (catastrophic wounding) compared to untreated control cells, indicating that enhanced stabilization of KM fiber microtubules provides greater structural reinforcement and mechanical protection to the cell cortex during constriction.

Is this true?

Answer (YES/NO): NO